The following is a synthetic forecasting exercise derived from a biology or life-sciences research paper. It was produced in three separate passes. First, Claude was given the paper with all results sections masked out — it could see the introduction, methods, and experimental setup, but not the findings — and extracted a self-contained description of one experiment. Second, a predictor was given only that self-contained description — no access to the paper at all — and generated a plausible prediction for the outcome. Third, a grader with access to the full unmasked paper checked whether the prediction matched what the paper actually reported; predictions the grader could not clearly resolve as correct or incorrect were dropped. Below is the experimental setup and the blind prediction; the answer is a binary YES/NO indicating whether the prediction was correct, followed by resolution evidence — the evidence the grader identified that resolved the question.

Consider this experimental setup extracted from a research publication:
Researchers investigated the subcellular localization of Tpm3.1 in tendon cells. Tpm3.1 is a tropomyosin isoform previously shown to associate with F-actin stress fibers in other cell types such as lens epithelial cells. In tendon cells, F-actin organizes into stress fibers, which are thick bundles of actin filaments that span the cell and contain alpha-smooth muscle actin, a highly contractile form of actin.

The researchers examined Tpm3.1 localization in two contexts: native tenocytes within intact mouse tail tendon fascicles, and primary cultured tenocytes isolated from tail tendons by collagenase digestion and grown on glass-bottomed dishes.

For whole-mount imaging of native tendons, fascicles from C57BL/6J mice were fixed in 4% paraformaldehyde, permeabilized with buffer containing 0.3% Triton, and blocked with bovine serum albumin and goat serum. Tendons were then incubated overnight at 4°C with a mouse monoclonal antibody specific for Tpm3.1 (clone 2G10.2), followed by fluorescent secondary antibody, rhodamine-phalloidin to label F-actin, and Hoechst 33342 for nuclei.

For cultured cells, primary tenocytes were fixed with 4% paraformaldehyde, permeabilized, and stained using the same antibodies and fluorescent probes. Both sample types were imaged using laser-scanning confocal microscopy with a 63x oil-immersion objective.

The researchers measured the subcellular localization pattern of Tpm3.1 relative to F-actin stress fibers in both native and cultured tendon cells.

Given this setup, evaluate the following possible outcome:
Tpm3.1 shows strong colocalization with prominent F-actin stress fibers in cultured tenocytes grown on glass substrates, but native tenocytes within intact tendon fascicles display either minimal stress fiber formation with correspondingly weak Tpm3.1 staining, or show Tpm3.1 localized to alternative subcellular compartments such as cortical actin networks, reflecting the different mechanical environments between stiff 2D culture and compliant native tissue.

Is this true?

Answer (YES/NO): NO